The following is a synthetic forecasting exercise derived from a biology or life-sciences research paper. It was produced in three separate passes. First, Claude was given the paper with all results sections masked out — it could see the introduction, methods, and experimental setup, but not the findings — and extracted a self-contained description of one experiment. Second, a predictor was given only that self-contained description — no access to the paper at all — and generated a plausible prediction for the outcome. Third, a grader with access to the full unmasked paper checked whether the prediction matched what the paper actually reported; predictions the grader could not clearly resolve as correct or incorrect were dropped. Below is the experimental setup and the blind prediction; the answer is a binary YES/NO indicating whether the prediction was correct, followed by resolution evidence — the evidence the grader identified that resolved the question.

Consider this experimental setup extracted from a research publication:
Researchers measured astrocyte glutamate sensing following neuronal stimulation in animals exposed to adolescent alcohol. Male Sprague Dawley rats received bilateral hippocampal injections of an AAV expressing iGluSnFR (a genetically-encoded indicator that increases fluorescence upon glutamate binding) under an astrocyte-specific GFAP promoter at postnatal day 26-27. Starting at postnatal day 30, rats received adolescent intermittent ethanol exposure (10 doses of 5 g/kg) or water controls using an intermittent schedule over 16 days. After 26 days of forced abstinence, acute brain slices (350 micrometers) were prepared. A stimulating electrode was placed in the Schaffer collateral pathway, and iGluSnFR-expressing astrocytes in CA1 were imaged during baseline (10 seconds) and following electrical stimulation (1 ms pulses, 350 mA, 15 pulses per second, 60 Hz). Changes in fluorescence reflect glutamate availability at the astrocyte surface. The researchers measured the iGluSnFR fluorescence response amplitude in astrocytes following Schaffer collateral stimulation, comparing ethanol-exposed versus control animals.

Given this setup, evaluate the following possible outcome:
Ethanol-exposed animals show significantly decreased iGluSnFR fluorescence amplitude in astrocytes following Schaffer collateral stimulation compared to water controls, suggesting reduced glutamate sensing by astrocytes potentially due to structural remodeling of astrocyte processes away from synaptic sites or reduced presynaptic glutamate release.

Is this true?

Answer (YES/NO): NO